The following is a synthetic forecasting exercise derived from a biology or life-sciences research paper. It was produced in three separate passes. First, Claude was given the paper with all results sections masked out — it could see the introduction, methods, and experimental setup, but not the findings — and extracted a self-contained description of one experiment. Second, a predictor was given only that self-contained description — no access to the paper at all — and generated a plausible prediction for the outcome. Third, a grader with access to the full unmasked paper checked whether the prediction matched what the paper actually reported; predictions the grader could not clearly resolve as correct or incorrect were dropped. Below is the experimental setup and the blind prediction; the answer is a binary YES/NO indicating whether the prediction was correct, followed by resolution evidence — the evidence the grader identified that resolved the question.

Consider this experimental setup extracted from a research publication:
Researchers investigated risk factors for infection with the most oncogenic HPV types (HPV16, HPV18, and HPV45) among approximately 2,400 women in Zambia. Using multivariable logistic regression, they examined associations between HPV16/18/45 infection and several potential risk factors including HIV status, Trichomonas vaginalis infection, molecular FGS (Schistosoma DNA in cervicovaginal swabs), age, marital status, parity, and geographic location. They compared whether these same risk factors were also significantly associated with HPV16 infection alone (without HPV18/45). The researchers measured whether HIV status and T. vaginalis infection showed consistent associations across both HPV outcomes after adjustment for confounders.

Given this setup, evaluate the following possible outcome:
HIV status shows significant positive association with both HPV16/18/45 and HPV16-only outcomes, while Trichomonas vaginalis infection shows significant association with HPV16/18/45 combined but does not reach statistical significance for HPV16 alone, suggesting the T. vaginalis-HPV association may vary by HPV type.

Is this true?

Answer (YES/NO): NO